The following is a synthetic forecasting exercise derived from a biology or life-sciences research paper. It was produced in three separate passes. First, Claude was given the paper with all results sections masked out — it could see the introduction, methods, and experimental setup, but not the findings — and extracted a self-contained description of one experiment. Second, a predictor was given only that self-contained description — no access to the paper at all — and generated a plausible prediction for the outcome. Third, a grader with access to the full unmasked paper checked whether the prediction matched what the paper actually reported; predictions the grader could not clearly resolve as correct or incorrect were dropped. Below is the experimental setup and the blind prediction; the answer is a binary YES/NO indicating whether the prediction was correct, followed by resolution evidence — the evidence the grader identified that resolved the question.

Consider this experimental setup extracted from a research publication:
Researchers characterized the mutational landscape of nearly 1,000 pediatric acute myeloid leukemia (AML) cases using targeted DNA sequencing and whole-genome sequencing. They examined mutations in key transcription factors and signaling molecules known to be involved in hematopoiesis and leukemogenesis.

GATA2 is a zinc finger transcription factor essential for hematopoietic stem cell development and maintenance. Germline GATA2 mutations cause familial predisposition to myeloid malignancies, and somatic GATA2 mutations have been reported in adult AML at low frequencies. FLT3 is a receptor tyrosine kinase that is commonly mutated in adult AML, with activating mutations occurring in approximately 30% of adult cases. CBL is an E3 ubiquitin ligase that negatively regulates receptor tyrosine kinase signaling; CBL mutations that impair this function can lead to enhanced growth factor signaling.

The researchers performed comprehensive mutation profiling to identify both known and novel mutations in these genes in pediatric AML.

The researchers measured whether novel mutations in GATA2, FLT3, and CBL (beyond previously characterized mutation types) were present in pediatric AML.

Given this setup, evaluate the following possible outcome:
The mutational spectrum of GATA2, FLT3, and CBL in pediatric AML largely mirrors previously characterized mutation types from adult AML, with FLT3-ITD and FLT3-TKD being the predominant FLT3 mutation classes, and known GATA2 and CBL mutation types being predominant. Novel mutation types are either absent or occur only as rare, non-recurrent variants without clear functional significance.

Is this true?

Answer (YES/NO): NO